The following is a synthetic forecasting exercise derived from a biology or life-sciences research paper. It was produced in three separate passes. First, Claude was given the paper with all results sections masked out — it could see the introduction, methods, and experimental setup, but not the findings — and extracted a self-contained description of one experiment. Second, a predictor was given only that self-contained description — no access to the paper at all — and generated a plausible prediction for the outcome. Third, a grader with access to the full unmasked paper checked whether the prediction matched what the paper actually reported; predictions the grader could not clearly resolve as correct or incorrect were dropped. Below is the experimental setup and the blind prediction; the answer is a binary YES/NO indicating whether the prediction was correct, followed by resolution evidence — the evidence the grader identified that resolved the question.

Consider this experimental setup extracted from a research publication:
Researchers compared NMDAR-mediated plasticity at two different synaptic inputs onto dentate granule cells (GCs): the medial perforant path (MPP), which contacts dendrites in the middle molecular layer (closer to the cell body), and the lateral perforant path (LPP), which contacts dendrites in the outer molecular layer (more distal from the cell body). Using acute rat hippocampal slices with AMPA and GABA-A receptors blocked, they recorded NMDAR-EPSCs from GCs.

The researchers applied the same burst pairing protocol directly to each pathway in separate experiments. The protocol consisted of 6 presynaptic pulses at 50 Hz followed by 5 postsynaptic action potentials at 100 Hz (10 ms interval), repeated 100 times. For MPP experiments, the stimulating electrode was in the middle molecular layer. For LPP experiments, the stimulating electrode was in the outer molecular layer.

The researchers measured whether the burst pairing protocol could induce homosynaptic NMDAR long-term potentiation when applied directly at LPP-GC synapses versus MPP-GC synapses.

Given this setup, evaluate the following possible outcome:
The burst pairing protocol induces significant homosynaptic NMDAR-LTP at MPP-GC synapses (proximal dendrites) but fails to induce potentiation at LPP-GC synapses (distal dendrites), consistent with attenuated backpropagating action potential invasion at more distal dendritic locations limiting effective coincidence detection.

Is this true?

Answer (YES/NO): YES